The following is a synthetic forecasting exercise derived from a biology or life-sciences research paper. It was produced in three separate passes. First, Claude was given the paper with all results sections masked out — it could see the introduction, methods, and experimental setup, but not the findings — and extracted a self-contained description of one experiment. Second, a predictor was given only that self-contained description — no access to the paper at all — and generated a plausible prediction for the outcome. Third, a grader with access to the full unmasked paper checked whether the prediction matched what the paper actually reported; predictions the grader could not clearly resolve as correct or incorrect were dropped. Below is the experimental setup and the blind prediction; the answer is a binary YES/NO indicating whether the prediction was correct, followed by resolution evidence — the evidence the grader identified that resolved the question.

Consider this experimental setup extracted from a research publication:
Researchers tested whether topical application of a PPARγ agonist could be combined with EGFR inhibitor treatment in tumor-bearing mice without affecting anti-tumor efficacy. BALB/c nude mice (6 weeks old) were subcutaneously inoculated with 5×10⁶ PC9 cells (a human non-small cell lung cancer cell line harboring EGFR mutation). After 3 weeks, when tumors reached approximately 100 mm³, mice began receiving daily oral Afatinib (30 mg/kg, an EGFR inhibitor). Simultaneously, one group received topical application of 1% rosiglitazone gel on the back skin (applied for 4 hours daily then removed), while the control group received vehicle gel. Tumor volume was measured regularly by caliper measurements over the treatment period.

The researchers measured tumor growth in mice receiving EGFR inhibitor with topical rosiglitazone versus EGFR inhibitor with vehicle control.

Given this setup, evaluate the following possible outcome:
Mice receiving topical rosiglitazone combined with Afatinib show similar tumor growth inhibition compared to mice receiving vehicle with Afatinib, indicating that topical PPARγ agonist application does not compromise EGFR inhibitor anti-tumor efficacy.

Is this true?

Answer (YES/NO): YES